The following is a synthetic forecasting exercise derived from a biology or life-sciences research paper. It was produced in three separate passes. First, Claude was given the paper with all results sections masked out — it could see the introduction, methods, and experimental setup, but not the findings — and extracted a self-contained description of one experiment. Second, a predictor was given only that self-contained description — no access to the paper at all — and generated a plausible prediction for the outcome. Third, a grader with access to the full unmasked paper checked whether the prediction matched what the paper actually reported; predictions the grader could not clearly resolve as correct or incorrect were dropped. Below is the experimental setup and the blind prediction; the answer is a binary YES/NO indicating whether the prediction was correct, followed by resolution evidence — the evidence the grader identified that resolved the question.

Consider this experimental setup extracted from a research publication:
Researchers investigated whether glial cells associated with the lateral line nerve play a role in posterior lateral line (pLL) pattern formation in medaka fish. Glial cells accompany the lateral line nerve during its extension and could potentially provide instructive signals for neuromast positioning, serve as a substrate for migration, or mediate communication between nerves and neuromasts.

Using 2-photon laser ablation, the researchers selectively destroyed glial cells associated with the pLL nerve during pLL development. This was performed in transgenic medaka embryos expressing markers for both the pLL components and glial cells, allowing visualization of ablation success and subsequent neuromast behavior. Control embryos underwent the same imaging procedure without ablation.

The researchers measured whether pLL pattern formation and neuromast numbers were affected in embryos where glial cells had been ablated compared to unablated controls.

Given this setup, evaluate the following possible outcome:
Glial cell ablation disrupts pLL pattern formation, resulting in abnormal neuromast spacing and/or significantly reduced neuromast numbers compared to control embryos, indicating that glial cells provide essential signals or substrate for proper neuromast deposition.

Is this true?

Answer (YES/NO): NO